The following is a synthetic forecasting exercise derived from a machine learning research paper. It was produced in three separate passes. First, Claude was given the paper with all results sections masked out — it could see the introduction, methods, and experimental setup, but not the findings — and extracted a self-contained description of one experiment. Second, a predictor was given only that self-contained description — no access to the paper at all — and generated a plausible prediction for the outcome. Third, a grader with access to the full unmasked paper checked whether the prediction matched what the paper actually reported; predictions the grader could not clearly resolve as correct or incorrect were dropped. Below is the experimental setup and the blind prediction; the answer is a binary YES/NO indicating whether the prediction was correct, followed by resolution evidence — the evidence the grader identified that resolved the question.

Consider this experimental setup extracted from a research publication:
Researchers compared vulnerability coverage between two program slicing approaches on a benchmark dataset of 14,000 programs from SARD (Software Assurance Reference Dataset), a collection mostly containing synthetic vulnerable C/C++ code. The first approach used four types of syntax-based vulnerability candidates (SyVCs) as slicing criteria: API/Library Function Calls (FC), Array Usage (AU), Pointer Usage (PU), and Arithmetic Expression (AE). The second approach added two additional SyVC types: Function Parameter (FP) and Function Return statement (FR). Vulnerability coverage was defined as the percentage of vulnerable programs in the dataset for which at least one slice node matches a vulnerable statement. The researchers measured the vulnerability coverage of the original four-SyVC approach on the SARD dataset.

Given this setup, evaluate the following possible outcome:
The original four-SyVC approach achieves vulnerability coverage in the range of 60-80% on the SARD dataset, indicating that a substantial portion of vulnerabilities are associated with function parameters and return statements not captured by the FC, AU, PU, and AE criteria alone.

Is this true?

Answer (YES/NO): NO